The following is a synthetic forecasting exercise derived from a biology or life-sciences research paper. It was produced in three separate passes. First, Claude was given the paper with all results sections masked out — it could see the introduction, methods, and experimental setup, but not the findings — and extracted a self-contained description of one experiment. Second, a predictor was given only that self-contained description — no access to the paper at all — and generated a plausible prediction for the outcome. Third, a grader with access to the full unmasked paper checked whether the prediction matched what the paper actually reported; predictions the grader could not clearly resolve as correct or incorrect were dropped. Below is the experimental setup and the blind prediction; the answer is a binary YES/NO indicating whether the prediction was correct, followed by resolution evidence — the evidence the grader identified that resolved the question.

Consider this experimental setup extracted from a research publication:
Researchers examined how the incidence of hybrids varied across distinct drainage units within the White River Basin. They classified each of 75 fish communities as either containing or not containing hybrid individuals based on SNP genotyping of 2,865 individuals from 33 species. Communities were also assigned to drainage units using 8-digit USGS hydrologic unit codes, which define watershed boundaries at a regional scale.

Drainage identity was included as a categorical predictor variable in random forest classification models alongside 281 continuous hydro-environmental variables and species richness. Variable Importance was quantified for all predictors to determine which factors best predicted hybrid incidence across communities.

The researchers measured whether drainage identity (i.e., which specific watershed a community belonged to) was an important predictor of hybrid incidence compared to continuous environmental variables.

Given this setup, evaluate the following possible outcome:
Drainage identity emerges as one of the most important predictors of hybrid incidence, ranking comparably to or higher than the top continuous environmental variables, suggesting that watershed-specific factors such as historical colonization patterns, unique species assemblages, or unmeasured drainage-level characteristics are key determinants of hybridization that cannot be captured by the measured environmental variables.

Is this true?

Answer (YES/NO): NO